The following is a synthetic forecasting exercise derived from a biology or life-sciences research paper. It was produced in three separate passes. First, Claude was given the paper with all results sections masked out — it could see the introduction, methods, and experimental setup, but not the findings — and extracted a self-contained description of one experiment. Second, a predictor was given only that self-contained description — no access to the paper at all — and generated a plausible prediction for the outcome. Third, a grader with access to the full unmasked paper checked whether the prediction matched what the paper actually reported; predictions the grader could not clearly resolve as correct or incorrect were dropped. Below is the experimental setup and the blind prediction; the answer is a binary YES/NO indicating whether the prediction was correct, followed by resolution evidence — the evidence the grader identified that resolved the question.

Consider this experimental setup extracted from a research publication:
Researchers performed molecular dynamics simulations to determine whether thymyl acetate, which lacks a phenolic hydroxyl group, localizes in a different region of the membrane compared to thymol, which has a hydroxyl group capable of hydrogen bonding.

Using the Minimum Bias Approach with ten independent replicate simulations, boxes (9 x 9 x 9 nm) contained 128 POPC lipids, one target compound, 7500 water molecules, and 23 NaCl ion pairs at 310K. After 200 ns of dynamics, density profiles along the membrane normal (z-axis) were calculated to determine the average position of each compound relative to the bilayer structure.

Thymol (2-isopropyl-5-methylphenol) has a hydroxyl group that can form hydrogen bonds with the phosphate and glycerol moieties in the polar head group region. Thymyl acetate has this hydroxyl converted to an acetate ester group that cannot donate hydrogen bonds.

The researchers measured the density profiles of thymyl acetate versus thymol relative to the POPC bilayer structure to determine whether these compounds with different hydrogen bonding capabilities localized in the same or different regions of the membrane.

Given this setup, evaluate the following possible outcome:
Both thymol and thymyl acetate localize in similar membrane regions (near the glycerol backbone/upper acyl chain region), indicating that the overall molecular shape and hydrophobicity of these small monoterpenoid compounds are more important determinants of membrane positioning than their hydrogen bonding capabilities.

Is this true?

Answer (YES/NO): NO